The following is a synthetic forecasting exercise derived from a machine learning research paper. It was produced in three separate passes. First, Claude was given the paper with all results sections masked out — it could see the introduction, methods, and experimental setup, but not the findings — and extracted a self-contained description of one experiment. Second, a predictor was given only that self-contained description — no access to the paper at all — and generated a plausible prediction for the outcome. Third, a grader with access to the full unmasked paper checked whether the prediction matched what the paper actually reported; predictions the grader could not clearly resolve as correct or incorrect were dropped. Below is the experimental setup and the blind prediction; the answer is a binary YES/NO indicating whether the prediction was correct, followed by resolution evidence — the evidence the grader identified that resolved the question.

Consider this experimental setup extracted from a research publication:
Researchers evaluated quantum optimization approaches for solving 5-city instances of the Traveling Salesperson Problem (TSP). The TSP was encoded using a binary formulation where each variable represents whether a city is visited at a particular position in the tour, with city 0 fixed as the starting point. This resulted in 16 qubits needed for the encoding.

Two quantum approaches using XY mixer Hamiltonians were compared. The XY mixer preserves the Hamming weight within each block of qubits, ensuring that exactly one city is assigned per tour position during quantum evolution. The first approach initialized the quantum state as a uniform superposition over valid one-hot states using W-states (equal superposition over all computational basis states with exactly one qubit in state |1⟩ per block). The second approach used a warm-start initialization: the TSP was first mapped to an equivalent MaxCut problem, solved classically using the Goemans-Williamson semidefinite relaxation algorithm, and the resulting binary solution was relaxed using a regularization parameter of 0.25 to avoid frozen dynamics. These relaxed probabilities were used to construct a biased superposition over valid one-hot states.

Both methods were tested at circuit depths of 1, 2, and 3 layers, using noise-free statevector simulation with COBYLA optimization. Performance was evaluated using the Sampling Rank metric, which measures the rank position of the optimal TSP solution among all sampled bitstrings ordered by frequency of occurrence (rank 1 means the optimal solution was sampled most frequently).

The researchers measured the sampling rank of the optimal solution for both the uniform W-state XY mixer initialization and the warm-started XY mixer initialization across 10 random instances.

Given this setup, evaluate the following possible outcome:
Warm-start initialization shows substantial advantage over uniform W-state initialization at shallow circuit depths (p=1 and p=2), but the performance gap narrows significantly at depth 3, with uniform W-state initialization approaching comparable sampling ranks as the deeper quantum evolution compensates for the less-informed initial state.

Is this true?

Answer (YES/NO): NO